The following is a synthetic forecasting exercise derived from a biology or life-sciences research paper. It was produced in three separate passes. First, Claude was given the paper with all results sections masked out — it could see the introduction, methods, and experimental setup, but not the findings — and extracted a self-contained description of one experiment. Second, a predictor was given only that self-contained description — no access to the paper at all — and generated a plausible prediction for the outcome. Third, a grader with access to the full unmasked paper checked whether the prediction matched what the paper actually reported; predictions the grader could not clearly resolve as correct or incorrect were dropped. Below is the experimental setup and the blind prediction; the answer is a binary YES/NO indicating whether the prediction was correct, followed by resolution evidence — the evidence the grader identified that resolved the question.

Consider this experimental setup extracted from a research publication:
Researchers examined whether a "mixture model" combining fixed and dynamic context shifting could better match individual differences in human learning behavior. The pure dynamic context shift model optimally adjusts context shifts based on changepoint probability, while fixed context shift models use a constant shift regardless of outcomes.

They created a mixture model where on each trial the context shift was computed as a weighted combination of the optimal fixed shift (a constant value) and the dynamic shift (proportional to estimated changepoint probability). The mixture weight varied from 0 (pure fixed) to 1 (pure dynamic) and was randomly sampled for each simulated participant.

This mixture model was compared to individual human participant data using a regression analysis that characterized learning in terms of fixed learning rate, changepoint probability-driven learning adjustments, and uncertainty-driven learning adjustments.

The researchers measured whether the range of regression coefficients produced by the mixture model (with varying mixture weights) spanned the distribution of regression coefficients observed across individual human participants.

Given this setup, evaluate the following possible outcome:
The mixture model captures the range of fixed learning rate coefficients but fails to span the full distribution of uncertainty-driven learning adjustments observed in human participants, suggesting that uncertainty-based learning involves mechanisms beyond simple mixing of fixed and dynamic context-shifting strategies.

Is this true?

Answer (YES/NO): NO